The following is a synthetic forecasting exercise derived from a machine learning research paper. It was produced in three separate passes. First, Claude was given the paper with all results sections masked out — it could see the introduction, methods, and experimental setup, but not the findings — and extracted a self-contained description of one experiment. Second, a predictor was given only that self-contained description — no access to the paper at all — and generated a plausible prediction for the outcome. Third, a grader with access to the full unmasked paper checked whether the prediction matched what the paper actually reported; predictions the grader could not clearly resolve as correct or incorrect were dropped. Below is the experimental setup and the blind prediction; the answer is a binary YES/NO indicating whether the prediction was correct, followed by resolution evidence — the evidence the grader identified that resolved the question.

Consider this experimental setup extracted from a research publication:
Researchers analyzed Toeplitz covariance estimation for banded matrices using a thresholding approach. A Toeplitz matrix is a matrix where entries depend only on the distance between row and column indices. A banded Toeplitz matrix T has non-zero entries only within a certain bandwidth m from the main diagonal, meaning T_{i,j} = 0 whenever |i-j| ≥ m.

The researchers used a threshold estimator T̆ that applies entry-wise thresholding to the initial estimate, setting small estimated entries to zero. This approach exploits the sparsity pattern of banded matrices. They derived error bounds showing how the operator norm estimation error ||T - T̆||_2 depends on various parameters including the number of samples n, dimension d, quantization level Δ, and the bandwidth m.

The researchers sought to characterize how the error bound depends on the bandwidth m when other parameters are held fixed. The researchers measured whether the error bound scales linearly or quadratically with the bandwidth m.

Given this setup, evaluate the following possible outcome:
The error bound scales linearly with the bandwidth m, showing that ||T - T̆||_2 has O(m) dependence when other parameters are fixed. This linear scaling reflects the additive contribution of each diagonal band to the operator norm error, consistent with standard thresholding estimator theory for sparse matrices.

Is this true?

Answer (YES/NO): YES